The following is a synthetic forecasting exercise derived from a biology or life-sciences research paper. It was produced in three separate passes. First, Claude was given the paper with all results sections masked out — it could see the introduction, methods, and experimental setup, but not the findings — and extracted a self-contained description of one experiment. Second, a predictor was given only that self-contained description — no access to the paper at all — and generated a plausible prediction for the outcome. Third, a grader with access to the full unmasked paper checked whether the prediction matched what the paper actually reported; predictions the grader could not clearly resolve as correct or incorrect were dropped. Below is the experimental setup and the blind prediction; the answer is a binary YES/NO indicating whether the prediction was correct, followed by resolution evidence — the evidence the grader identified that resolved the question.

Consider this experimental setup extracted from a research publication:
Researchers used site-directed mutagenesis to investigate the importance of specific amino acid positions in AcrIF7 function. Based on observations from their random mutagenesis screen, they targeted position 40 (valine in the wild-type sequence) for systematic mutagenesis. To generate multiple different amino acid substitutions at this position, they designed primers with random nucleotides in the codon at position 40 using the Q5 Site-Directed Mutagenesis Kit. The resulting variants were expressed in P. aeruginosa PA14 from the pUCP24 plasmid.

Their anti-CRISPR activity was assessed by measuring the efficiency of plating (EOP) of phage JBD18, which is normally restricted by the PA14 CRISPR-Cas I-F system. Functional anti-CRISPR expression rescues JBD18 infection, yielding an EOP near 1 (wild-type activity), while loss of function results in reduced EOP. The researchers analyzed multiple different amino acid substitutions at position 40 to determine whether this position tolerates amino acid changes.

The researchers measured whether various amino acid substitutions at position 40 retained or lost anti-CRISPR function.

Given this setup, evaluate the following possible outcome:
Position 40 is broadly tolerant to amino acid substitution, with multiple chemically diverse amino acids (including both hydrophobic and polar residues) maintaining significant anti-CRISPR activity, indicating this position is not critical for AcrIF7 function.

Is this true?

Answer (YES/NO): NO